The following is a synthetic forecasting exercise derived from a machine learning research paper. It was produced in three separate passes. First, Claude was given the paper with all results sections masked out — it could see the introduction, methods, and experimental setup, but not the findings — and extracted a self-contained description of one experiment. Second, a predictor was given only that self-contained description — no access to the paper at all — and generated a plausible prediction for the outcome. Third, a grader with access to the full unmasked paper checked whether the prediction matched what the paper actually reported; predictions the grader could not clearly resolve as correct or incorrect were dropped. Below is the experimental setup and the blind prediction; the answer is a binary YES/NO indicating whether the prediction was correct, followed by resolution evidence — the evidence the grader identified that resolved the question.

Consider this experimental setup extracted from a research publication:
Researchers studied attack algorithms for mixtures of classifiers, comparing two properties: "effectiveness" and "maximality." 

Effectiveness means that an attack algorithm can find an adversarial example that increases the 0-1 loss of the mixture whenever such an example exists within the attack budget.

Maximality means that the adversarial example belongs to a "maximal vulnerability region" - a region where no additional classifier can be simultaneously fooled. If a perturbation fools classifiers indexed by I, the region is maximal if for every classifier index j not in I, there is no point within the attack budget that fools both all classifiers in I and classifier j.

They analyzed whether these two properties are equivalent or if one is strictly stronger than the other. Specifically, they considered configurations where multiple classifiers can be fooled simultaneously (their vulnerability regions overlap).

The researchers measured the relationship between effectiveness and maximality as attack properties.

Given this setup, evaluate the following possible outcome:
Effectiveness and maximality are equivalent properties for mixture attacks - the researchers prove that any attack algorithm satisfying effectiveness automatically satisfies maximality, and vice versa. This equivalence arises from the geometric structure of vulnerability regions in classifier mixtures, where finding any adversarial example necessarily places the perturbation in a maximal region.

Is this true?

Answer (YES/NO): NO